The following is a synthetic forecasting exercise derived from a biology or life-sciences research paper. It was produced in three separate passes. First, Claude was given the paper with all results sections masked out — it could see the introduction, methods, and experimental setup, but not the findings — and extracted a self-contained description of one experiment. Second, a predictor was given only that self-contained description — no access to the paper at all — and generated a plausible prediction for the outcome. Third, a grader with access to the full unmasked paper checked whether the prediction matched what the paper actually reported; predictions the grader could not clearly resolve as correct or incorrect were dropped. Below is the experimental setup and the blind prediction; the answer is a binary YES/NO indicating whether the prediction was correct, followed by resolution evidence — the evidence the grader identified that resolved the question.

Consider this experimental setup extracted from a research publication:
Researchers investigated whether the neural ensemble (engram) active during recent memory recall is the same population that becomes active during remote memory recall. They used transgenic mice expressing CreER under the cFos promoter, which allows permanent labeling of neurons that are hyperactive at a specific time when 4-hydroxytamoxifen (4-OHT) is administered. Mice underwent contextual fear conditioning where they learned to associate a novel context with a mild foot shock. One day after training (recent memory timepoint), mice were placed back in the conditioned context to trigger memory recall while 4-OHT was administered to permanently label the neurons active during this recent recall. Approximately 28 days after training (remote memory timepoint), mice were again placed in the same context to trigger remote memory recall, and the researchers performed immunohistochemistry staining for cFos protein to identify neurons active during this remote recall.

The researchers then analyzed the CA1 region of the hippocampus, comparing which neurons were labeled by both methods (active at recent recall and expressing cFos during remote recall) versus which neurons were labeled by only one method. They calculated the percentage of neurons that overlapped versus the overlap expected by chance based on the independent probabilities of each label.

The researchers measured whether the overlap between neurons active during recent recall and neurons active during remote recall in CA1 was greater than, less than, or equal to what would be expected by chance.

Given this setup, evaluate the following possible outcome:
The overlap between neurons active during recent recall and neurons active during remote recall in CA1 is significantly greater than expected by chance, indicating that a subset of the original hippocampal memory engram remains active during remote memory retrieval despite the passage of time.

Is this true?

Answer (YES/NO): YES